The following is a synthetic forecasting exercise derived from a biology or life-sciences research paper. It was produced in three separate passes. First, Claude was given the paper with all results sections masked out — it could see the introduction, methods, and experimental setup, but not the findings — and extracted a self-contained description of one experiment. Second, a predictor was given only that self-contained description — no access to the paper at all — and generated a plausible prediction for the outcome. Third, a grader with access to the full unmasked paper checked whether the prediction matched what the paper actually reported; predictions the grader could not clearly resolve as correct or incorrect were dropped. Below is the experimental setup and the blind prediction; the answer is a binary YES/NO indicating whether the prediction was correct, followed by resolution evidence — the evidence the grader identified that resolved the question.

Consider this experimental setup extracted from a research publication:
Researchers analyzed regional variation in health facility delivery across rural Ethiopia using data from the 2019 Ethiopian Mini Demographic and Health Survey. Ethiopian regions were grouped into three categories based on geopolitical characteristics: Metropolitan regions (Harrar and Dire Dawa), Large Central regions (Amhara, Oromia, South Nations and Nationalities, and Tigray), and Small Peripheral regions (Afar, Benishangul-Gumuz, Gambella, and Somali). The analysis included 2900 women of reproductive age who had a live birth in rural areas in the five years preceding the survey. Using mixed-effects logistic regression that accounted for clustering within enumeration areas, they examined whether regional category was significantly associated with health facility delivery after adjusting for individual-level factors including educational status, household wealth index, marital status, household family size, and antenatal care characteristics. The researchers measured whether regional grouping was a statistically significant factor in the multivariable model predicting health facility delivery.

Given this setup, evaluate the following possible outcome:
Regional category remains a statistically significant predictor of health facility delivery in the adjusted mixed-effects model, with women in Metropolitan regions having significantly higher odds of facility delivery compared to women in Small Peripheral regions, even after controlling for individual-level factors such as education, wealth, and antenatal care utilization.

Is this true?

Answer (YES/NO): NO